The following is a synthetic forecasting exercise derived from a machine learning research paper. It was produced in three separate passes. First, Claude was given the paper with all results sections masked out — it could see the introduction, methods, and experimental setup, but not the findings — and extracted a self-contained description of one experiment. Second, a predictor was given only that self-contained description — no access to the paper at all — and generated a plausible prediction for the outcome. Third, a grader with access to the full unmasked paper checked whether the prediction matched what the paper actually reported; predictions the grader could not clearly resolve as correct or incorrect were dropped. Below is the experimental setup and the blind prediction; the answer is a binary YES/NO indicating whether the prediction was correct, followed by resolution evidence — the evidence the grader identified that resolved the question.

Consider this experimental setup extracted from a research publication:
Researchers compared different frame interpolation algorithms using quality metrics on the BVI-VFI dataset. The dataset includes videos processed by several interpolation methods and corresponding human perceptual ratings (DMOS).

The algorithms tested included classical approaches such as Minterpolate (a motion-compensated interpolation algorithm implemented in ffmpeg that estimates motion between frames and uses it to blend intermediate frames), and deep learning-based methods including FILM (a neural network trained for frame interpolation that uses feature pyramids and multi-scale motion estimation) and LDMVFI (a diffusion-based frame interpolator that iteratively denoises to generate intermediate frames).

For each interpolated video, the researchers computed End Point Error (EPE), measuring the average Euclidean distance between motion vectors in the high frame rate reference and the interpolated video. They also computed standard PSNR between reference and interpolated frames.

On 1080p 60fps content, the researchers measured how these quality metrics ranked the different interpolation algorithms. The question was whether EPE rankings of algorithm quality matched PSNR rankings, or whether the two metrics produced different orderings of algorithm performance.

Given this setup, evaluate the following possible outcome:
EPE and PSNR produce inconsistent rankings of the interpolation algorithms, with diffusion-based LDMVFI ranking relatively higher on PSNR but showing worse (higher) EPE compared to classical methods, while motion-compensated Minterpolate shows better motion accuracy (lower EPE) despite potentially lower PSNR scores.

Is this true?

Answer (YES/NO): NO